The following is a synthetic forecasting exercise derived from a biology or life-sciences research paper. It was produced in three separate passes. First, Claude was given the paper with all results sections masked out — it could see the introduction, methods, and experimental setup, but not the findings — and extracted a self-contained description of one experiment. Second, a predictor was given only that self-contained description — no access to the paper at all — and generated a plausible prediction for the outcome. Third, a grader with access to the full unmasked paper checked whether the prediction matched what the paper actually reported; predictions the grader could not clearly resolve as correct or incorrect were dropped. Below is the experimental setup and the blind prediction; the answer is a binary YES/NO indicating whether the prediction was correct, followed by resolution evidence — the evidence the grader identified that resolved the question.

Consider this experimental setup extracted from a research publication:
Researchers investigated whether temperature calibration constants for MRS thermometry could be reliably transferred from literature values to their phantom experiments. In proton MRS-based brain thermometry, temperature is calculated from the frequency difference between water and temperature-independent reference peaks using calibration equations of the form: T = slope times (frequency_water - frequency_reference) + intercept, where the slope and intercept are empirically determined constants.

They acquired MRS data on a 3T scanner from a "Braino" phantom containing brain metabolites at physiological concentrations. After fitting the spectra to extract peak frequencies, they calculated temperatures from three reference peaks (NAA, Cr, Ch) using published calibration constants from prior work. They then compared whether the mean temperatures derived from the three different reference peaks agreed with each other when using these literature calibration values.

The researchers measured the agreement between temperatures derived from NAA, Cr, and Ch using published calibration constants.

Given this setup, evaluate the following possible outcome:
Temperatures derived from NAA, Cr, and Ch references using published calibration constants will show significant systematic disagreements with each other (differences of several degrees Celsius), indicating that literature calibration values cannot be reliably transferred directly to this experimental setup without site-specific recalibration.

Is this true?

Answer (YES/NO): YES